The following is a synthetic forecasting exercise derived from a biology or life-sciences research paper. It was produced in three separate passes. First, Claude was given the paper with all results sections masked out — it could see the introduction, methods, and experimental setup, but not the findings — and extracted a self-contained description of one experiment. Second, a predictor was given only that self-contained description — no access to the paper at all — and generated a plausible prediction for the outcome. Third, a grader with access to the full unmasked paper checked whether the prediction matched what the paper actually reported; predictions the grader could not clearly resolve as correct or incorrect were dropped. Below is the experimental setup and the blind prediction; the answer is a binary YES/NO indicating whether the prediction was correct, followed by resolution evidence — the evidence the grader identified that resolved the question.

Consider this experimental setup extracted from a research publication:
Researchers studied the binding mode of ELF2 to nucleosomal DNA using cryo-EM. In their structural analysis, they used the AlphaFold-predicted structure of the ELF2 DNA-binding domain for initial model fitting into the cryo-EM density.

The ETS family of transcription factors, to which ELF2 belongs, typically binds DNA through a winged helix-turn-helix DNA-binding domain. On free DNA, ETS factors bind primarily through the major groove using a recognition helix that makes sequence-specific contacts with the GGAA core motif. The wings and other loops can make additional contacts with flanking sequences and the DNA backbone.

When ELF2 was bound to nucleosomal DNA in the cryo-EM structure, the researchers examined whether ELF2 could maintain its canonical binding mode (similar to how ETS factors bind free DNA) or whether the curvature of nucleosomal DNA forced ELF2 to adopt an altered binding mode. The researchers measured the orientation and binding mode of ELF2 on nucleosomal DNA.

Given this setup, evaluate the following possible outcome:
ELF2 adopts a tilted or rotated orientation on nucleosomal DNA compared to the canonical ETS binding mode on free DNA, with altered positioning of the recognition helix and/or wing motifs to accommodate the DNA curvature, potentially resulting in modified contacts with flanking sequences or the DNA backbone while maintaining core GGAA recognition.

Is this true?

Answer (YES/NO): NO